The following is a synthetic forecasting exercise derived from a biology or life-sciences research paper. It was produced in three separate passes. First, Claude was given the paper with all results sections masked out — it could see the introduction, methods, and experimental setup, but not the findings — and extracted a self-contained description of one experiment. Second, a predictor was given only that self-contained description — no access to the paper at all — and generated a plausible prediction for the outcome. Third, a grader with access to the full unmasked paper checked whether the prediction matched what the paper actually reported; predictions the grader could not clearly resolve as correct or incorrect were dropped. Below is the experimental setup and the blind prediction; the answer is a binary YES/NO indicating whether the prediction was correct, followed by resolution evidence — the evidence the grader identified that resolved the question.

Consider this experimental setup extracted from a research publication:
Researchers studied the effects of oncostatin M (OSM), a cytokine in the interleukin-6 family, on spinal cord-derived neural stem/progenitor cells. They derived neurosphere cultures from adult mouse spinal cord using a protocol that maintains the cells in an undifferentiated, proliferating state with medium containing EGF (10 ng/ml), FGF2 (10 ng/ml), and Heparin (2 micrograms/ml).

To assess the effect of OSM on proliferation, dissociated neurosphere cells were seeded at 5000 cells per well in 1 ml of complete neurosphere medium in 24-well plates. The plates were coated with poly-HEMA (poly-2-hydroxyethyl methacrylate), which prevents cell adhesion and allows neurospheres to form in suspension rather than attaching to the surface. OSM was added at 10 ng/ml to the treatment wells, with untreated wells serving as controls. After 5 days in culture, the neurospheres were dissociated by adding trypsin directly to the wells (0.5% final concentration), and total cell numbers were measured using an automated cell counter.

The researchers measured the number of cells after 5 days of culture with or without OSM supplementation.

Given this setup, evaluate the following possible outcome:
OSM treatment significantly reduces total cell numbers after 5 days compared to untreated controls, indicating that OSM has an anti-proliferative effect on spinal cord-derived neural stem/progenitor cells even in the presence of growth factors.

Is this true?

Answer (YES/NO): YES